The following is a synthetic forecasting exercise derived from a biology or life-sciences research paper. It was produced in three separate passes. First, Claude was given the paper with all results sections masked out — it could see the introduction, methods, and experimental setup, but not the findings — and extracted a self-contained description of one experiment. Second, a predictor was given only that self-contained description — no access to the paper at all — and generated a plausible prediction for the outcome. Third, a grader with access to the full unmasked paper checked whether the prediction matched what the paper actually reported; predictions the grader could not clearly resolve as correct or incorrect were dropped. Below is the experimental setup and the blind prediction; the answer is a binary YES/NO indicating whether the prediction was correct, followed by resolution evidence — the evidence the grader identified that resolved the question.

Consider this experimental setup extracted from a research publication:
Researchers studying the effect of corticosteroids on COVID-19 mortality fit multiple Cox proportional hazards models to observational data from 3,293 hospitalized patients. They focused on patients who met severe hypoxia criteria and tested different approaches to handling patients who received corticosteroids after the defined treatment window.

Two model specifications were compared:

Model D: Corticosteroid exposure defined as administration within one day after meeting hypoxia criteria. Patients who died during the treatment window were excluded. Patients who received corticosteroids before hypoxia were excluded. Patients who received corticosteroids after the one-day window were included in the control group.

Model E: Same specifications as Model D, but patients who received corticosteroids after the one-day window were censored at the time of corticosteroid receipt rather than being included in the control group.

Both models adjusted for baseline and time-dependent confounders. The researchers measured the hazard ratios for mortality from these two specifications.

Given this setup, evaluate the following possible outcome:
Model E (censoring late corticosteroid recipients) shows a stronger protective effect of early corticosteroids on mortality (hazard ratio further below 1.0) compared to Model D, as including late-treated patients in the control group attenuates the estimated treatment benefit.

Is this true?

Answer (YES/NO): YES